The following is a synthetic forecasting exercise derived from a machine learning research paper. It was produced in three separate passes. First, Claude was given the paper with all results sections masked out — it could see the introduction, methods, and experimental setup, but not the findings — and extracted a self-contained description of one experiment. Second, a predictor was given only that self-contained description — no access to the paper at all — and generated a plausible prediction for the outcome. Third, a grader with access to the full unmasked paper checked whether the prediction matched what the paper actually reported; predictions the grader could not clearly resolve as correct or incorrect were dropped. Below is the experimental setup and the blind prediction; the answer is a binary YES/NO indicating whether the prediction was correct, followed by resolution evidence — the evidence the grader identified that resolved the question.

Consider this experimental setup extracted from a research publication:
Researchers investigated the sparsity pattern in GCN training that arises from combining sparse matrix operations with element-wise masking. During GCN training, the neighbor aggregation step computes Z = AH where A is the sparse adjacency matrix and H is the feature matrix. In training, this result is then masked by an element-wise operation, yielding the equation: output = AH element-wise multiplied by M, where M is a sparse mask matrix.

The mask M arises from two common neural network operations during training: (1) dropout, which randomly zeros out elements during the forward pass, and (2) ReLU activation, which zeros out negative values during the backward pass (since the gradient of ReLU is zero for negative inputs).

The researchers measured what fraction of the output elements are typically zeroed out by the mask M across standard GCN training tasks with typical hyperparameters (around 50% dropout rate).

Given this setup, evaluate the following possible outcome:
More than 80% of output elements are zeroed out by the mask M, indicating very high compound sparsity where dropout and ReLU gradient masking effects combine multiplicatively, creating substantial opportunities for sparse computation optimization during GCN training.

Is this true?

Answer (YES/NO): NO